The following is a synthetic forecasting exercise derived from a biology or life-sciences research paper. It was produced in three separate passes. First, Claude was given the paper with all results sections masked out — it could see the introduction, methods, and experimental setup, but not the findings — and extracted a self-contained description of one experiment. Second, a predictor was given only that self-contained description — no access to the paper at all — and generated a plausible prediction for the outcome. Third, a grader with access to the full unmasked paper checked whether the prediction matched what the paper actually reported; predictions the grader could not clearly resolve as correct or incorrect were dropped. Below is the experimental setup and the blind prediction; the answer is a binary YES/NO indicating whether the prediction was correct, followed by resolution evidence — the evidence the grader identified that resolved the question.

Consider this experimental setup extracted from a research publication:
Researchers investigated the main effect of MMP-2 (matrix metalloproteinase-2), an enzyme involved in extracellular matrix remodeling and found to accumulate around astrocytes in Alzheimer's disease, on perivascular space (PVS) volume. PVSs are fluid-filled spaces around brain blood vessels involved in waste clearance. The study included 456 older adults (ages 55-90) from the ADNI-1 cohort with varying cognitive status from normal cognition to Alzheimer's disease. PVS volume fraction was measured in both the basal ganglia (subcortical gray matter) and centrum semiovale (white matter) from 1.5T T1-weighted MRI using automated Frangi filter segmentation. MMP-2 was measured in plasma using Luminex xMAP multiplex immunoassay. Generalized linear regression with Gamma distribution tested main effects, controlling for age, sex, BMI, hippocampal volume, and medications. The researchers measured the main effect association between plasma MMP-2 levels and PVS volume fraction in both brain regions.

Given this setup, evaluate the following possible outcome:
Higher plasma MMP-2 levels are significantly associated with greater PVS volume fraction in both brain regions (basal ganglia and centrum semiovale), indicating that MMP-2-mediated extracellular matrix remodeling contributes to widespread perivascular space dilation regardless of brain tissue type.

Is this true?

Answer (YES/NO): NO